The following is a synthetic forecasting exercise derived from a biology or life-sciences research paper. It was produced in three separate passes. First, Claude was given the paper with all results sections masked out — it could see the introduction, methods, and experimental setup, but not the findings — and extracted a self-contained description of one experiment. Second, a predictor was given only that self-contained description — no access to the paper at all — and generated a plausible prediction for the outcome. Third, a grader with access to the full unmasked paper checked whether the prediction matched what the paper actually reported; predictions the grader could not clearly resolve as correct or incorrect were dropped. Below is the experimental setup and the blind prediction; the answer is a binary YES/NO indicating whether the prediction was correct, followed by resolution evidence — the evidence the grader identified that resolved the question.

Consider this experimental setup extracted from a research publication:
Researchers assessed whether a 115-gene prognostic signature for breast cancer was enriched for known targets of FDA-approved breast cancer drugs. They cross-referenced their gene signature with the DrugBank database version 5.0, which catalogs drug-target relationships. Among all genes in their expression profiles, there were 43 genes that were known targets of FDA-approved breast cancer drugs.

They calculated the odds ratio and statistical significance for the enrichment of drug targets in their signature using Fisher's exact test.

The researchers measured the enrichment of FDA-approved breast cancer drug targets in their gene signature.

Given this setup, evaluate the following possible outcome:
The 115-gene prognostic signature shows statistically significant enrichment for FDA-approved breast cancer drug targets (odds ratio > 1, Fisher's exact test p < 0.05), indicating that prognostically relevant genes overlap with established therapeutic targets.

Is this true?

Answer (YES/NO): YES